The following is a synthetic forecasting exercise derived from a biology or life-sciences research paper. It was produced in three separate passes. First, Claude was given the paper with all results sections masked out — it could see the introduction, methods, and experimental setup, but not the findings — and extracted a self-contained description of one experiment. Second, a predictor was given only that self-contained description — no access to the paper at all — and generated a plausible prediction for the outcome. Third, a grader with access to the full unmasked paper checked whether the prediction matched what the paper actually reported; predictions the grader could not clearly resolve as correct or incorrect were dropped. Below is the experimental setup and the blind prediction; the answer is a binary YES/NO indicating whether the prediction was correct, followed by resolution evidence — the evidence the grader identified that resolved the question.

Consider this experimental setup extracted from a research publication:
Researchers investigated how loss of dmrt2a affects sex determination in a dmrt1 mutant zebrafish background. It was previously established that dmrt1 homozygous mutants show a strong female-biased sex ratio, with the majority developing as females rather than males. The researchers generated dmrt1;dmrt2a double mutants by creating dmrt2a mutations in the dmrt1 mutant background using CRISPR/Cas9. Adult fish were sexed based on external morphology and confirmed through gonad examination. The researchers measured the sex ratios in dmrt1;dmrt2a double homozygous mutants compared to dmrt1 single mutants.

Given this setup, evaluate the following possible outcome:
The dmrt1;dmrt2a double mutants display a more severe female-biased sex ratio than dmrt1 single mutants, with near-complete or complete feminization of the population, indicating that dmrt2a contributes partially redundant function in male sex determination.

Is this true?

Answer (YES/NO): NO